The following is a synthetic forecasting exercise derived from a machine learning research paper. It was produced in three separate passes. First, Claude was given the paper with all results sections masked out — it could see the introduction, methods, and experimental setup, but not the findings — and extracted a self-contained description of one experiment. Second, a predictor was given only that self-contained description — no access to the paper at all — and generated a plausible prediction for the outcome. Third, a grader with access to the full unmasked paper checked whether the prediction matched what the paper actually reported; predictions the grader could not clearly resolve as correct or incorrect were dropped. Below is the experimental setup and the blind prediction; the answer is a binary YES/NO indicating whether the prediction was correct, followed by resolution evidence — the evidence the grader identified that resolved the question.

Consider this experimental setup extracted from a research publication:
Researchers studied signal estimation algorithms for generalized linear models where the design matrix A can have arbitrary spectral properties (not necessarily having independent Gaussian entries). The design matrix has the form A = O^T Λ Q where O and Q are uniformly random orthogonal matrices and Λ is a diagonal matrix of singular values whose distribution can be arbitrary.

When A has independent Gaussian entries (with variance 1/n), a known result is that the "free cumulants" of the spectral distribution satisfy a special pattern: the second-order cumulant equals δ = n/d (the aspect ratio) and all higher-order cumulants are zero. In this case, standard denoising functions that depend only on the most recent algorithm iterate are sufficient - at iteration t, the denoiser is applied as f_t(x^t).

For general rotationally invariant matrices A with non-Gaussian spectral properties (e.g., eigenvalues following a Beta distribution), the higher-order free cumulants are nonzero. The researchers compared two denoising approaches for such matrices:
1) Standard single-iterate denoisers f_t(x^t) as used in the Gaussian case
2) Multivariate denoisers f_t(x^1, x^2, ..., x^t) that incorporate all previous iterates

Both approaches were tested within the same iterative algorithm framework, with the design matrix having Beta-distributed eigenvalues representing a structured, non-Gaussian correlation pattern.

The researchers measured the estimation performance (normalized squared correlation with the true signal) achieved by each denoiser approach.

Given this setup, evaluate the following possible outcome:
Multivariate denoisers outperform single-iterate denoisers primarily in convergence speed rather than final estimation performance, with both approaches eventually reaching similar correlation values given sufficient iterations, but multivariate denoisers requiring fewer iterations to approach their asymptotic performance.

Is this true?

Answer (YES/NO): NO